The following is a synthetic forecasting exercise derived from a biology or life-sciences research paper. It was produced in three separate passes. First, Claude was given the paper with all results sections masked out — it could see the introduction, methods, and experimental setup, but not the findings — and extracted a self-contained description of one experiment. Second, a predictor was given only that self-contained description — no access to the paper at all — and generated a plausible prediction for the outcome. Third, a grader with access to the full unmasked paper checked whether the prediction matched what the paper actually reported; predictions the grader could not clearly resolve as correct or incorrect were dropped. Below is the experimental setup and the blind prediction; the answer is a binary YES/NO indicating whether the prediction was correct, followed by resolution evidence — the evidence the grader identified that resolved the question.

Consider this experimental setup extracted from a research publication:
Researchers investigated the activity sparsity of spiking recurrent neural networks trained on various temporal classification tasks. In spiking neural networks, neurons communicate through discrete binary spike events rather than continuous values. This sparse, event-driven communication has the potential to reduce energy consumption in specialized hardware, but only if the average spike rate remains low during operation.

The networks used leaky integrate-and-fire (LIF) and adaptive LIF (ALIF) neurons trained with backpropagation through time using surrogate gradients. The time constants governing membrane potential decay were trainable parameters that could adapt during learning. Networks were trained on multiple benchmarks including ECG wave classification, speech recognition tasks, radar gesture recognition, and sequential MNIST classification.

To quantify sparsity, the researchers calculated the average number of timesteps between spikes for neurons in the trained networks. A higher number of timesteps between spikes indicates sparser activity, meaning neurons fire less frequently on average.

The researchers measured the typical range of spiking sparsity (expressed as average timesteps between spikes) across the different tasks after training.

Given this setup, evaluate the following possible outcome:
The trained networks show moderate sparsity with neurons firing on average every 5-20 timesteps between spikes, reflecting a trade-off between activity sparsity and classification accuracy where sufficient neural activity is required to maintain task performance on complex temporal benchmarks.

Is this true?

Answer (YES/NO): NO